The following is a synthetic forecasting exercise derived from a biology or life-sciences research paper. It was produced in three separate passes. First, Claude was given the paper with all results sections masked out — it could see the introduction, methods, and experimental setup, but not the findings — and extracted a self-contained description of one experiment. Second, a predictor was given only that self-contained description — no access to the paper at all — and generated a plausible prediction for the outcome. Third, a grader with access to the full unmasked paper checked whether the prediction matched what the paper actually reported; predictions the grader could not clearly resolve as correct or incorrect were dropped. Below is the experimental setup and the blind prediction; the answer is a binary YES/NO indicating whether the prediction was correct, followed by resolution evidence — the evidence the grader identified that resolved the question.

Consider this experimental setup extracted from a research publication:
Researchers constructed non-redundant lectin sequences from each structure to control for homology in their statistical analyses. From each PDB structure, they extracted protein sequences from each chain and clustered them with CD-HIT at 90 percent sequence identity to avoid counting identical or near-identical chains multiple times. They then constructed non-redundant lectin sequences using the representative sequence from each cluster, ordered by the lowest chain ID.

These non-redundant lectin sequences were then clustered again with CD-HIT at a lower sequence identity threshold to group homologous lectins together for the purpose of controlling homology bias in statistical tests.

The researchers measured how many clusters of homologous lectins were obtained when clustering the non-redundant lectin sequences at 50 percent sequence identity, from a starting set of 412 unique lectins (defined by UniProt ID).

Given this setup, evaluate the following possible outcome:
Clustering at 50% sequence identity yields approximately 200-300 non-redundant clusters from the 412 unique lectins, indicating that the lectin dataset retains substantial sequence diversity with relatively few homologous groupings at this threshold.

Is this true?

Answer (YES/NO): YES